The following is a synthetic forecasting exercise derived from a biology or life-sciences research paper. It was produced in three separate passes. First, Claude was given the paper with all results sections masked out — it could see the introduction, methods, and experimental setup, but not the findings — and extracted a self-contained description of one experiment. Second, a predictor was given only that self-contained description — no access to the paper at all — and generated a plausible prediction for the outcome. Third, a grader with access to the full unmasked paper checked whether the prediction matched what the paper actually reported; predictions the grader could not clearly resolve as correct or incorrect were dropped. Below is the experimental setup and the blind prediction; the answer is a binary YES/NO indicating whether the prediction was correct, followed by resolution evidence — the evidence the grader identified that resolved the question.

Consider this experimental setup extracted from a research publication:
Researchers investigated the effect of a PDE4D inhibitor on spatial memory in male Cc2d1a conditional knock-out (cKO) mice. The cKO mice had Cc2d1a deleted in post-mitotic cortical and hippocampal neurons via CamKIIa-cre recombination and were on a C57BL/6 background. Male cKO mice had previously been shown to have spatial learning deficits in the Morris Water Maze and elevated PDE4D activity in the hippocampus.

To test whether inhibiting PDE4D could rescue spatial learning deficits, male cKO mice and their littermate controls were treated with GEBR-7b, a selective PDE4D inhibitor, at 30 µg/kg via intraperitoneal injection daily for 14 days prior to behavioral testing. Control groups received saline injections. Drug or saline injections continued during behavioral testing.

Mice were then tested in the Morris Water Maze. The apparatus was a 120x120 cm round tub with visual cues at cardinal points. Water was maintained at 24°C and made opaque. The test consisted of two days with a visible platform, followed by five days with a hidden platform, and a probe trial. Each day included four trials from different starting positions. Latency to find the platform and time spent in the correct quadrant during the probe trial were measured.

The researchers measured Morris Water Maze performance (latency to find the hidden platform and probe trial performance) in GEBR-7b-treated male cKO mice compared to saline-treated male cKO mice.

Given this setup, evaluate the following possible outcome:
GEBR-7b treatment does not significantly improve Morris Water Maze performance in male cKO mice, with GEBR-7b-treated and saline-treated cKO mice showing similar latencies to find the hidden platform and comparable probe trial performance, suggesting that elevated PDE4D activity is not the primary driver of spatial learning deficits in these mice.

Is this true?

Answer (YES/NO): NO